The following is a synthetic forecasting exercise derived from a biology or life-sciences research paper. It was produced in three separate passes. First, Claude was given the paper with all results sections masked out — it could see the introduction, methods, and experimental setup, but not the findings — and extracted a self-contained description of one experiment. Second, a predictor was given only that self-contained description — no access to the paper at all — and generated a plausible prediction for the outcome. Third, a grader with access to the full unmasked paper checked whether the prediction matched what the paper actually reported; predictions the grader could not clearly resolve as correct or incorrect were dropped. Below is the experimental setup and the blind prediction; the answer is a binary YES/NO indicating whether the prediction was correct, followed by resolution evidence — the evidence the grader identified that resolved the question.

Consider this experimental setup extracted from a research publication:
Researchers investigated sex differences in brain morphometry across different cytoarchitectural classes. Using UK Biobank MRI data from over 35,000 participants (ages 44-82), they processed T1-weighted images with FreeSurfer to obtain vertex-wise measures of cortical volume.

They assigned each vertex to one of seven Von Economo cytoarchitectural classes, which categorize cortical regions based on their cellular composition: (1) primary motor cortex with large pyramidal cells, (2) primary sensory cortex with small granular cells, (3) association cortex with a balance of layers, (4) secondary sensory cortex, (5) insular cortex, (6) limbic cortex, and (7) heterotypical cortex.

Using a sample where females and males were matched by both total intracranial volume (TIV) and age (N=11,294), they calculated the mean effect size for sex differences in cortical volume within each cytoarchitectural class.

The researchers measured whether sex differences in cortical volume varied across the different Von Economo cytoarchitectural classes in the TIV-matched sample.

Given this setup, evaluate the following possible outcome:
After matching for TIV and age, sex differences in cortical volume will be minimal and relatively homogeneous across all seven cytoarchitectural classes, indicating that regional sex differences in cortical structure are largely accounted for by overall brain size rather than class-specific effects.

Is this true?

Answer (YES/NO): NO